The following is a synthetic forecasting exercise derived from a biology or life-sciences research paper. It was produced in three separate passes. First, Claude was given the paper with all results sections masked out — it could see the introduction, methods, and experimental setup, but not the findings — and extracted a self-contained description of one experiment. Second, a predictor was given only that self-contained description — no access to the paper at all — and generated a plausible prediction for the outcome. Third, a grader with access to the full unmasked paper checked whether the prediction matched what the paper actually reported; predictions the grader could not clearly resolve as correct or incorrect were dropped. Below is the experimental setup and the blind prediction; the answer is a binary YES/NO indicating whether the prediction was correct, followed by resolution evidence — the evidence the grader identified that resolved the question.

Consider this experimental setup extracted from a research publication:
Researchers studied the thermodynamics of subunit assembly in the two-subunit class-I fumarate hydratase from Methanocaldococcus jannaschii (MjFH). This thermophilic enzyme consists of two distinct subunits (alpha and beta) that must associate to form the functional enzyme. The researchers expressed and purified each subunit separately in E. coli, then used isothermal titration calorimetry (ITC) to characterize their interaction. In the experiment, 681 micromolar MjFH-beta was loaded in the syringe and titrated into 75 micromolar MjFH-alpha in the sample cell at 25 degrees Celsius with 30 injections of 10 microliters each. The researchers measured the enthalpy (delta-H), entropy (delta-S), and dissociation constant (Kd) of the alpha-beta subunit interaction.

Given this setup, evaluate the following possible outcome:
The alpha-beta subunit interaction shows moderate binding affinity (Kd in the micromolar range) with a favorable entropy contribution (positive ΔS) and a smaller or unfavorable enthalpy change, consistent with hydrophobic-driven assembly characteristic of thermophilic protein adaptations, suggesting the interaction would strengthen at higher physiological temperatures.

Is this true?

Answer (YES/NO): NO